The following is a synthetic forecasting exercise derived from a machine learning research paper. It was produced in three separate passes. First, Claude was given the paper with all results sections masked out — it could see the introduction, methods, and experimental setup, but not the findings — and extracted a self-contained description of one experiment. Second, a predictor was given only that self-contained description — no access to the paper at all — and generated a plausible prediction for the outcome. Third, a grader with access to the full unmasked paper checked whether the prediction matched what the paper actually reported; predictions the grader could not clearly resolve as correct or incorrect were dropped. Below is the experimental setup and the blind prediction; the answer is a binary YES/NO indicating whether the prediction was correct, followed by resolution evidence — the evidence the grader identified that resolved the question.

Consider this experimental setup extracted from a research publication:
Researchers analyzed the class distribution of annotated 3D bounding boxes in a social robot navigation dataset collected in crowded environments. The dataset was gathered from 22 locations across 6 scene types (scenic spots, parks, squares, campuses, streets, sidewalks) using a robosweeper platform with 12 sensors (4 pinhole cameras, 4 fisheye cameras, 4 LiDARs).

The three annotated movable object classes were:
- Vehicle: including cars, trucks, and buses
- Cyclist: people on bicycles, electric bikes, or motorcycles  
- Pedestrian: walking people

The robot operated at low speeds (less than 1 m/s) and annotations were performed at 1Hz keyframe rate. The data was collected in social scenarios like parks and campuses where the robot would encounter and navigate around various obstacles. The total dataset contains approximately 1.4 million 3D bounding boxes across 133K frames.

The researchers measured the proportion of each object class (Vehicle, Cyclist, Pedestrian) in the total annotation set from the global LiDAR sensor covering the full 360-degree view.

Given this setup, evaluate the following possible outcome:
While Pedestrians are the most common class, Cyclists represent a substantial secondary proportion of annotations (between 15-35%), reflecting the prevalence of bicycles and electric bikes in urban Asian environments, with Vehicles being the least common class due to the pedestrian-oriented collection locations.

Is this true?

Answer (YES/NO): NO